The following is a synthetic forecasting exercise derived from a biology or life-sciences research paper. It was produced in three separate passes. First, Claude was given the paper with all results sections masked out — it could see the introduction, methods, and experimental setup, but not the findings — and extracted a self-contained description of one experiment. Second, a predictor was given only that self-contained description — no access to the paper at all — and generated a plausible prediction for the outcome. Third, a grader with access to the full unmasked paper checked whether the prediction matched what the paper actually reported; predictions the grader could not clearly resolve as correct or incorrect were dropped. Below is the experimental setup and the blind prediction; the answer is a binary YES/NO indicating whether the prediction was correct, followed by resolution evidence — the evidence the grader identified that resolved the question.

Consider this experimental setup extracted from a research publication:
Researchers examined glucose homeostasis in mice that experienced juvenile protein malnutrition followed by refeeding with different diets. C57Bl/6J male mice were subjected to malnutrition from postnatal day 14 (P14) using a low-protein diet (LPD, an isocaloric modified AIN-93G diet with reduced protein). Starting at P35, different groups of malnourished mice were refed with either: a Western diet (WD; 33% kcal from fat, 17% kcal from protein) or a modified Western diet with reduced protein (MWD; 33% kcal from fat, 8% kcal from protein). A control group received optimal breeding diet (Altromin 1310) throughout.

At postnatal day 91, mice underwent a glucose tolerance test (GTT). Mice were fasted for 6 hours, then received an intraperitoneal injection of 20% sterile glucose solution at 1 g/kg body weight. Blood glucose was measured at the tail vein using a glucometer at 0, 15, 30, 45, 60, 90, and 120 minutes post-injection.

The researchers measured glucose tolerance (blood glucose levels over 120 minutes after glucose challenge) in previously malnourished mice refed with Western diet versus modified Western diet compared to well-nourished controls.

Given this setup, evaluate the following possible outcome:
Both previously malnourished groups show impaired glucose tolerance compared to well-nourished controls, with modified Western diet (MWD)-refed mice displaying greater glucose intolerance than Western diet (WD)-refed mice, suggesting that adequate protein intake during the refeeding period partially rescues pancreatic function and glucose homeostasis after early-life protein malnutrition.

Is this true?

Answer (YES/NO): NO